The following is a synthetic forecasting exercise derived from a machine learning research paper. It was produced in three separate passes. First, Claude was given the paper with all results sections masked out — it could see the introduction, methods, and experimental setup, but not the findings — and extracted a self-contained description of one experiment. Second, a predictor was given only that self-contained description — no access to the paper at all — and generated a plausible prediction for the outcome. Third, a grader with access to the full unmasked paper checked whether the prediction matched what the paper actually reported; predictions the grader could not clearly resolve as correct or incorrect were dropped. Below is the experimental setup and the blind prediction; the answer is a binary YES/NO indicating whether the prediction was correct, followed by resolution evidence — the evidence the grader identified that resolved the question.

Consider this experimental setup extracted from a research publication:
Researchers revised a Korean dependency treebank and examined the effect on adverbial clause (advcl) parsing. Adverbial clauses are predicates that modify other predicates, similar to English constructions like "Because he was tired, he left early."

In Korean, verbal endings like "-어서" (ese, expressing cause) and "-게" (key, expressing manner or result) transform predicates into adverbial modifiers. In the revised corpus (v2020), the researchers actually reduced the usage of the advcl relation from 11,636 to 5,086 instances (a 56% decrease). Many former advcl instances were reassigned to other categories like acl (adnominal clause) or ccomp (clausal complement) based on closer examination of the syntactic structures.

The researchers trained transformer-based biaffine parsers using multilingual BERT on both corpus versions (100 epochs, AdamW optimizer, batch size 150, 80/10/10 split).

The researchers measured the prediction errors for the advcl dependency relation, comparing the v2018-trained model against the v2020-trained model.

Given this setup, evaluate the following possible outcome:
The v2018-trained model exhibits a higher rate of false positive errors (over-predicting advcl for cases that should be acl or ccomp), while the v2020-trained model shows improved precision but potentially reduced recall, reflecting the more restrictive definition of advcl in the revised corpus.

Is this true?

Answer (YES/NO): NO